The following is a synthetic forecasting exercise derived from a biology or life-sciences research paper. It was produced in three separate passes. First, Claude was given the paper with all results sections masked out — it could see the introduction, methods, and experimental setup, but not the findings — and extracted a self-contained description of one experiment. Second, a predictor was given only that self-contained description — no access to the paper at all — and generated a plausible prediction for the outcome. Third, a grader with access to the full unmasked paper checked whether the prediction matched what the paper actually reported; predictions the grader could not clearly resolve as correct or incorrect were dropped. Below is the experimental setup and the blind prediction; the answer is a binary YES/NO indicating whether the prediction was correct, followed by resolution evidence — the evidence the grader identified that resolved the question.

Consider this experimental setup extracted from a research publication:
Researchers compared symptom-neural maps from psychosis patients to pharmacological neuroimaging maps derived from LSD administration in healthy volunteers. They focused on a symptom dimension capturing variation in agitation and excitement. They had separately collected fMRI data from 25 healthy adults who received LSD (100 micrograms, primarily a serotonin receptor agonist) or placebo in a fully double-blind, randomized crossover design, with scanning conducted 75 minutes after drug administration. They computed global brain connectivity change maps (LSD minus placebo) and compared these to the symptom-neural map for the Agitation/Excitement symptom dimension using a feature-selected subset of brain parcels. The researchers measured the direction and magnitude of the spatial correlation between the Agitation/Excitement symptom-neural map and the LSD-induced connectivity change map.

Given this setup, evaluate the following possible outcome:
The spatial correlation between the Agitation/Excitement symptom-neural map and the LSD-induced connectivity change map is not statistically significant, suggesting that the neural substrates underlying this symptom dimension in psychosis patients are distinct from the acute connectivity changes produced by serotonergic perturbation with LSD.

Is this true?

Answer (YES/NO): NO